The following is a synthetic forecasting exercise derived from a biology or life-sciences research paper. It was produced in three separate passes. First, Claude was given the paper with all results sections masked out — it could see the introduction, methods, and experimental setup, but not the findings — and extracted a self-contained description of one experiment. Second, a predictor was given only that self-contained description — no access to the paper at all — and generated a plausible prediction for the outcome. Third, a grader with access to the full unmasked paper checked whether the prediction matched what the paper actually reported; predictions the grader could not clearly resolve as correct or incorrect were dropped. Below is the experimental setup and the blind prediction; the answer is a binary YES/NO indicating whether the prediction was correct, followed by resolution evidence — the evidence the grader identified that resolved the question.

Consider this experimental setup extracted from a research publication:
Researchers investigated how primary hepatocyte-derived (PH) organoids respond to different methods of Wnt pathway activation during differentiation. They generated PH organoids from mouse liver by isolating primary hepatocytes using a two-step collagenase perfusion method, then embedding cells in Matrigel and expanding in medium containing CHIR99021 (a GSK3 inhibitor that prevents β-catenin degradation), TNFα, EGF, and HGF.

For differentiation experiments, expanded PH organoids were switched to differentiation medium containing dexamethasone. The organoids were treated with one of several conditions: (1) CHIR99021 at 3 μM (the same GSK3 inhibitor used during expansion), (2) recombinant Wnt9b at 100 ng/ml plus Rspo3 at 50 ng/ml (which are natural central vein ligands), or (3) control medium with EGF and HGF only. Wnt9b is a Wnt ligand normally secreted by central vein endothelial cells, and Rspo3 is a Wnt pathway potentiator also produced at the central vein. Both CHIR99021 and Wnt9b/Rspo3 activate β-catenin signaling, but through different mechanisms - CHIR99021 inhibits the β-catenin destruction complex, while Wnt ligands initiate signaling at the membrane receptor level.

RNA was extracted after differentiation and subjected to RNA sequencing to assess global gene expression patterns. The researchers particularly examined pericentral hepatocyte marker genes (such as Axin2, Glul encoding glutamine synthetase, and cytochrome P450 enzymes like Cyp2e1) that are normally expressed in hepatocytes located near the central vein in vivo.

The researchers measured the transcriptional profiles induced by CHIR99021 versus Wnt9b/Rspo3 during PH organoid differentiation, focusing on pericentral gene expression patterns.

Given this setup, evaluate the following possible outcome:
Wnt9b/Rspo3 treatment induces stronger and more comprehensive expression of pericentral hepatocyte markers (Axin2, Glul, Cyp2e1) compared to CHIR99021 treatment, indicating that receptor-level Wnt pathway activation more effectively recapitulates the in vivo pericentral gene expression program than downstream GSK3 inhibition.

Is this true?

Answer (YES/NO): NO